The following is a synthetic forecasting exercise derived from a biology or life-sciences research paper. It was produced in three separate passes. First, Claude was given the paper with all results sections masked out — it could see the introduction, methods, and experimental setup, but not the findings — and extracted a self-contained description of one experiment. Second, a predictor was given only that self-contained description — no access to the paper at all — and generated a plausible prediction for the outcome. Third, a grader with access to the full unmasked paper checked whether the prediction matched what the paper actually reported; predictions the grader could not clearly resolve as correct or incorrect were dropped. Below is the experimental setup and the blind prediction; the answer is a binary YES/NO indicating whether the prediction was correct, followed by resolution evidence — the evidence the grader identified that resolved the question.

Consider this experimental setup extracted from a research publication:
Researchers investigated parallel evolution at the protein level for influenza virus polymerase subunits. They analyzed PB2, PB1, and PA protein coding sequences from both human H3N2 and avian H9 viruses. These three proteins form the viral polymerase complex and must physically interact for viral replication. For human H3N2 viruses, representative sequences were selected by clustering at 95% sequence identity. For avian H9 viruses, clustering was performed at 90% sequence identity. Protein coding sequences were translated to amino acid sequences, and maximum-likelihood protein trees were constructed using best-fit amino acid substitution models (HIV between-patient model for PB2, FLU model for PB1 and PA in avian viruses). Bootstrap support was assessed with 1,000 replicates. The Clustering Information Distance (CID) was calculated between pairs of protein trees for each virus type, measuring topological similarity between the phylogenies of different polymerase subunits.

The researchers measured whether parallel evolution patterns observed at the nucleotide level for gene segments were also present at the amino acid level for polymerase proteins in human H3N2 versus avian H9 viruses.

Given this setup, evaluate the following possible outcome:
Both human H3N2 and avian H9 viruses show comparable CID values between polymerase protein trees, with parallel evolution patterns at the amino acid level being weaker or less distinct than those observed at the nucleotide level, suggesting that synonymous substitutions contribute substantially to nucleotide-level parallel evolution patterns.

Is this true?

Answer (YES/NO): NO